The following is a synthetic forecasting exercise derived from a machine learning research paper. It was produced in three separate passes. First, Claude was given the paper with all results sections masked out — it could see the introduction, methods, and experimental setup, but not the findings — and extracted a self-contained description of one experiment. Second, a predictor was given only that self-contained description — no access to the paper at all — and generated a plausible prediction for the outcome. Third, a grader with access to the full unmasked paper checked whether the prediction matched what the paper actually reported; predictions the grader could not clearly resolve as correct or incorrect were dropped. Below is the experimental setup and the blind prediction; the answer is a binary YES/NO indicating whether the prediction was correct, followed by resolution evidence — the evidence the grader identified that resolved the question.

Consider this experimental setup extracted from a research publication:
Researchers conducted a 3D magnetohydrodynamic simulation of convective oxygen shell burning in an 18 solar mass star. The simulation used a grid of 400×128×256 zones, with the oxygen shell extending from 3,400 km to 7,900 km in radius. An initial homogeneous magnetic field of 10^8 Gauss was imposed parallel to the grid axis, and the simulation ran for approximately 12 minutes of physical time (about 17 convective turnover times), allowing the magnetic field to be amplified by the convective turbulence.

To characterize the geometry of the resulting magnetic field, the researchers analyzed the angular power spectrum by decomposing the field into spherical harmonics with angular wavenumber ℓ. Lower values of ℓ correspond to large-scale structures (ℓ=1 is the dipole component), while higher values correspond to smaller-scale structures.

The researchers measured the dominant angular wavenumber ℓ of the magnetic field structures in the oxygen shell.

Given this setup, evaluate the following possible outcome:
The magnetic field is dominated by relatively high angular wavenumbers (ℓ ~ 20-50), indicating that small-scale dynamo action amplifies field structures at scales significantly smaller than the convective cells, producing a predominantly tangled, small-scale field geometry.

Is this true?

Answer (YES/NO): NO